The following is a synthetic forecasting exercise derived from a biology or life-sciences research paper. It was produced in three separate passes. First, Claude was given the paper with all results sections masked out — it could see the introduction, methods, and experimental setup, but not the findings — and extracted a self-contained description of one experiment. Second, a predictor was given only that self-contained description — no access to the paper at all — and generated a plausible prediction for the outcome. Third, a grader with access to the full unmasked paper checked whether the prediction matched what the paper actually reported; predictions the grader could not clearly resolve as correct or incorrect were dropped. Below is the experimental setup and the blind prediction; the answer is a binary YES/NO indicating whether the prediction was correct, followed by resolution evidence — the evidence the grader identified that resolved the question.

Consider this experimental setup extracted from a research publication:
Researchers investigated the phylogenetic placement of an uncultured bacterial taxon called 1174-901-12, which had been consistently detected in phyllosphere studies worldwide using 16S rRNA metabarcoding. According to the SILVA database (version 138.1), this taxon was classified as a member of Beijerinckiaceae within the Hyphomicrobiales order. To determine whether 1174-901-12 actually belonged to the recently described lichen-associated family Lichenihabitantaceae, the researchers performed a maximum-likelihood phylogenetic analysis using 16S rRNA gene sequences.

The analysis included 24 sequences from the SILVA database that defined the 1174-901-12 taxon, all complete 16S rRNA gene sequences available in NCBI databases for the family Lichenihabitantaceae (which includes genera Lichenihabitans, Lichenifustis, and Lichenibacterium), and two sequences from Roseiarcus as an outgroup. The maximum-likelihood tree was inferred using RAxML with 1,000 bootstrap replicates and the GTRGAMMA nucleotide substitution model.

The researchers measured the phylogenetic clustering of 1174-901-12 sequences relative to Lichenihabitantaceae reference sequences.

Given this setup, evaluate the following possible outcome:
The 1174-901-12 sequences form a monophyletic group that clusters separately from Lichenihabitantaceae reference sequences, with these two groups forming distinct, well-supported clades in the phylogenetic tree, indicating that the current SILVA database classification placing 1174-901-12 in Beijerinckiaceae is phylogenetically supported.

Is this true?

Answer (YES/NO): NO